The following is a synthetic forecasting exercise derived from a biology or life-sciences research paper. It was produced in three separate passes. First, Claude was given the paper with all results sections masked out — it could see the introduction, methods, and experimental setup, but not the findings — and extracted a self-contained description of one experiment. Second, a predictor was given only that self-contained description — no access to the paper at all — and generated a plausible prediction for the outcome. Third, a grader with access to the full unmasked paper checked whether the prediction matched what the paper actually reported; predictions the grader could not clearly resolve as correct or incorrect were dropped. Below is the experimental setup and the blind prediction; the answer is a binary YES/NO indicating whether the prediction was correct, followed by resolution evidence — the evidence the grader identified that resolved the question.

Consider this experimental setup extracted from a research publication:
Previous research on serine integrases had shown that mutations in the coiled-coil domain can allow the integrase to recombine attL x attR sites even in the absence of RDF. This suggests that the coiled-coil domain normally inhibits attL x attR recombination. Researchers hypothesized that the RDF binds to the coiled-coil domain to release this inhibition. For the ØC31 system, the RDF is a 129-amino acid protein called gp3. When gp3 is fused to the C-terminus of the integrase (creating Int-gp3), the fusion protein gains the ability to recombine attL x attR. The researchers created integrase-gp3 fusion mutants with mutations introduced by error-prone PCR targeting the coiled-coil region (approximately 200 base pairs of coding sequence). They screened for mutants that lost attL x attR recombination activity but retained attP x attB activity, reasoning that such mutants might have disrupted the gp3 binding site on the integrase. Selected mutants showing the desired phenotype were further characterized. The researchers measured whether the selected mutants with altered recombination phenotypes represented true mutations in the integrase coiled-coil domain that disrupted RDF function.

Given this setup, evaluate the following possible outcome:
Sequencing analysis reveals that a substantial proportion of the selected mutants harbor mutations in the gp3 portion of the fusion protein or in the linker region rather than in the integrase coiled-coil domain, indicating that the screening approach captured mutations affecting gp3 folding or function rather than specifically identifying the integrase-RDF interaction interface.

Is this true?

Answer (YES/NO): NO